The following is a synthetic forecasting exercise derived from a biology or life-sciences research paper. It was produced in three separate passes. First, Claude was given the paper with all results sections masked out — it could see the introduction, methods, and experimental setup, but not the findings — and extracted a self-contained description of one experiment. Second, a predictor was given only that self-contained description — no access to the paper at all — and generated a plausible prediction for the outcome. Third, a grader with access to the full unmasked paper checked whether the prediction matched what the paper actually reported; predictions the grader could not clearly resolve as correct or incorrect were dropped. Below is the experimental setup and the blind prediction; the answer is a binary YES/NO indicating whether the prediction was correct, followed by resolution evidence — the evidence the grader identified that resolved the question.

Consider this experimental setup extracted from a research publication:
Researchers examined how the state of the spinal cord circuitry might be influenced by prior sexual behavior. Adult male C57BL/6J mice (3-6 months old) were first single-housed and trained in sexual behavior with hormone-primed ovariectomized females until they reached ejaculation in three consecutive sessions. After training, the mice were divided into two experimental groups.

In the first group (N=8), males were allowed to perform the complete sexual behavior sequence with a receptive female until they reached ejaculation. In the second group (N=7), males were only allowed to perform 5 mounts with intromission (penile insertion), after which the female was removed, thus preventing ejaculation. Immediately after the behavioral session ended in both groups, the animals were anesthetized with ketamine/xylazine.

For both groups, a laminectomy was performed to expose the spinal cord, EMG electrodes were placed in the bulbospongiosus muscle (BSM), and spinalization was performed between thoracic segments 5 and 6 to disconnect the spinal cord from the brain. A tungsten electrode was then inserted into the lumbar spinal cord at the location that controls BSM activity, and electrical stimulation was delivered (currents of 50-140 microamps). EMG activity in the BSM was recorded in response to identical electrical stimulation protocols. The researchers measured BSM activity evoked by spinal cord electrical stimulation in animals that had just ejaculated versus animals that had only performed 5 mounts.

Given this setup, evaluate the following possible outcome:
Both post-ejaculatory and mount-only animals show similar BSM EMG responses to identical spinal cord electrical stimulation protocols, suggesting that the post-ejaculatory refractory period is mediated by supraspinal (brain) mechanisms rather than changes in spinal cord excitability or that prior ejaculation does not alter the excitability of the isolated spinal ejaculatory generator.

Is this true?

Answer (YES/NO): NO